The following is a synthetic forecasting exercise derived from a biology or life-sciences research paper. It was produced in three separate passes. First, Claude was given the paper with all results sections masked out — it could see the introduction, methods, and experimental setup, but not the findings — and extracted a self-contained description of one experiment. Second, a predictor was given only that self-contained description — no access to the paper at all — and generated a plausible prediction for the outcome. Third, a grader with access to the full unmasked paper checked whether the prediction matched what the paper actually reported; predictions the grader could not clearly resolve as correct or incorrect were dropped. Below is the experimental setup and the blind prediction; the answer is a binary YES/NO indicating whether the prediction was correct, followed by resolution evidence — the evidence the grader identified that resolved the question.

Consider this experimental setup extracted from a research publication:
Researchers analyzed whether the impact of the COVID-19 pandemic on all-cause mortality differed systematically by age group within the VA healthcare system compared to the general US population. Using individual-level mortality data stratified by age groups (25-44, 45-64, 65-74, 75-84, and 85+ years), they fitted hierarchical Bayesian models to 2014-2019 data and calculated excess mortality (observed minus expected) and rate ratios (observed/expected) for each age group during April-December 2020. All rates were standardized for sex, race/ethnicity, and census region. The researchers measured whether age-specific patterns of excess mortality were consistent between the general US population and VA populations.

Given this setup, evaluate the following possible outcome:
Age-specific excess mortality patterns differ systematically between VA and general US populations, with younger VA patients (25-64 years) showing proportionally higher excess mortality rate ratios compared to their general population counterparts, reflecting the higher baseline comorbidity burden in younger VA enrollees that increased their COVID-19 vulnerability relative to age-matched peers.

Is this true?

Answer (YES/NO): NO